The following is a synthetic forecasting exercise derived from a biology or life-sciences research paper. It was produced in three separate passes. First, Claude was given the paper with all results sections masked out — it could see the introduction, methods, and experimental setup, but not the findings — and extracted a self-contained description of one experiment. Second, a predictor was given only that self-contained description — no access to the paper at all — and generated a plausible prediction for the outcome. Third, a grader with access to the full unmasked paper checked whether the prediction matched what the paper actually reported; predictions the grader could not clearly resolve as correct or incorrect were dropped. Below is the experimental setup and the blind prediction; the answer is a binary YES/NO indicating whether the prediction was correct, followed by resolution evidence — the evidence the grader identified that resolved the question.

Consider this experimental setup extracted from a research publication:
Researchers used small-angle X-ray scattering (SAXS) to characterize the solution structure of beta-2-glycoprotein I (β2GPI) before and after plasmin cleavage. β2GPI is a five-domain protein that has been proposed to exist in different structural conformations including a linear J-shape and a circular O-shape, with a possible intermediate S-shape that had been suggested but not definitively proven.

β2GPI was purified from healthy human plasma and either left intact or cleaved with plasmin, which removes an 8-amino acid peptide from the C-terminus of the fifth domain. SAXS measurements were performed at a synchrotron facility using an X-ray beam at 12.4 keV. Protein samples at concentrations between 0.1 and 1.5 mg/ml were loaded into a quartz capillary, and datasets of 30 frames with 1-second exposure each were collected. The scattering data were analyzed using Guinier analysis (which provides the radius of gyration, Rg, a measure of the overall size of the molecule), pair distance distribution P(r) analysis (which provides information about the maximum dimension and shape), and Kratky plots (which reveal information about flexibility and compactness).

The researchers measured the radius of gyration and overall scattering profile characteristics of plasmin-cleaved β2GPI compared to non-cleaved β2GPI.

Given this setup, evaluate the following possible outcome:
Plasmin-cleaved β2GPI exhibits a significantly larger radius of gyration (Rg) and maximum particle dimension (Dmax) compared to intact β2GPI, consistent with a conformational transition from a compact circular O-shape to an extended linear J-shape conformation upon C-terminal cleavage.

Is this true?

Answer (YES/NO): NO